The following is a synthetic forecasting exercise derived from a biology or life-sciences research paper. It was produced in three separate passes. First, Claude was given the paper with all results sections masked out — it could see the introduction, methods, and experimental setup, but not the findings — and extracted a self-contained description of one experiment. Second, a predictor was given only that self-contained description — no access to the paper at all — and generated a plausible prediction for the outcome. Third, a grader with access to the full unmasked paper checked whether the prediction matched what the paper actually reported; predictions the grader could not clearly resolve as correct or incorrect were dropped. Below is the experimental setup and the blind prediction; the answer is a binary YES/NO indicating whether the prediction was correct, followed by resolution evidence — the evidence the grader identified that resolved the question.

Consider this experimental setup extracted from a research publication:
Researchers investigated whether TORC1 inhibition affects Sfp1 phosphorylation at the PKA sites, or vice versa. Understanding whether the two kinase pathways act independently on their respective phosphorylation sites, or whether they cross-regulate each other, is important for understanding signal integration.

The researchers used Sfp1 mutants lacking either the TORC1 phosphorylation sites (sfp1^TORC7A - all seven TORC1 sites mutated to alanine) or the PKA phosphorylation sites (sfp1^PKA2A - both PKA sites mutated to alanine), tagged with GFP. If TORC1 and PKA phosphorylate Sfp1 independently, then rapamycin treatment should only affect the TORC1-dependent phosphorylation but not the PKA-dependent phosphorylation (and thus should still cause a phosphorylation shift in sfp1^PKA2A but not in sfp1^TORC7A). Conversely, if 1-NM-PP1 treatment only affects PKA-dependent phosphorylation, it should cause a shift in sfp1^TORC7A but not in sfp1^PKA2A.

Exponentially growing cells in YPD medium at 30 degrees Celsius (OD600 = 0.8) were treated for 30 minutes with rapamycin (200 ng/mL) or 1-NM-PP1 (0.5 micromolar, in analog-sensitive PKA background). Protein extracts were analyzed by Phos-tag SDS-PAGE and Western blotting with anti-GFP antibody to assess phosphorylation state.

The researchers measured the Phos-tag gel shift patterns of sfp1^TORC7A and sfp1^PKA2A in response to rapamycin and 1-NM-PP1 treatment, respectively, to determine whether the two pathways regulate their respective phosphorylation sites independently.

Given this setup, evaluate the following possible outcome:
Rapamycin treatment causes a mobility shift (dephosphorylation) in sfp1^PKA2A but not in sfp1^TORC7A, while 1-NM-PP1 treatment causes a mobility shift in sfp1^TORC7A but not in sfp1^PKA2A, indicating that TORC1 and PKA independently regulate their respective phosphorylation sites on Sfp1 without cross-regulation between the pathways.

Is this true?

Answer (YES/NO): NO